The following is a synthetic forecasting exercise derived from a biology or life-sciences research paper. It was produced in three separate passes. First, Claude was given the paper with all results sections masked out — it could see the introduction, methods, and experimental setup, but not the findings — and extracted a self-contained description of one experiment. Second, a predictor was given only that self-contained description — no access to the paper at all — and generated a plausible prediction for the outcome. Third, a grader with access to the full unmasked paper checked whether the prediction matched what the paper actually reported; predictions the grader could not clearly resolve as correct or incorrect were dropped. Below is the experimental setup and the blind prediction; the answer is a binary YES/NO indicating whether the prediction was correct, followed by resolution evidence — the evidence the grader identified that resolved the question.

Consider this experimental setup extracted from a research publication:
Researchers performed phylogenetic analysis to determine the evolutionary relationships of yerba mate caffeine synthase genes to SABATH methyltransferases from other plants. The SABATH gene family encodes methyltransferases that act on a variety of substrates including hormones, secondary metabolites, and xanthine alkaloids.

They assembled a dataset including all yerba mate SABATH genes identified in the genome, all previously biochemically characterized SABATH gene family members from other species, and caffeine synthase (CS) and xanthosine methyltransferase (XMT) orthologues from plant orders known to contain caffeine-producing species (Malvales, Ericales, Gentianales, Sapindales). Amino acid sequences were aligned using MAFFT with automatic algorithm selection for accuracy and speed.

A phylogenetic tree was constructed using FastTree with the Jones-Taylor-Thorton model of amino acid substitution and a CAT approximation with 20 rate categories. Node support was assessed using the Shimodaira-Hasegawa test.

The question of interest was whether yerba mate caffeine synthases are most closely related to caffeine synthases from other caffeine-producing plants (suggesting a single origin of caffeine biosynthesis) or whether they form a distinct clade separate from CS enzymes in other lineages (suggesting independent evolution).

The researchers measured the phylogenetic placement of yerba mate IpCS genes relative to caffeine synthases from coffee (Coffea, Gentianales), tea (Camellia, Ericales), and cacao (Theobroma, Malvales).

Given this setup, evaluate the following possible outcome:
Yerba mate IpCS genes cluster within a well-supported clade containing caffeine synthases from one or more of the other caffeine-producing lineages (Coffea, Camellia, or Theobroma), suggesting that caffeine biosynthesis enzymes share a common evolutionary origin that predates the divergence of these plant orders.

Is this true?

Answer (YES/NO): NO